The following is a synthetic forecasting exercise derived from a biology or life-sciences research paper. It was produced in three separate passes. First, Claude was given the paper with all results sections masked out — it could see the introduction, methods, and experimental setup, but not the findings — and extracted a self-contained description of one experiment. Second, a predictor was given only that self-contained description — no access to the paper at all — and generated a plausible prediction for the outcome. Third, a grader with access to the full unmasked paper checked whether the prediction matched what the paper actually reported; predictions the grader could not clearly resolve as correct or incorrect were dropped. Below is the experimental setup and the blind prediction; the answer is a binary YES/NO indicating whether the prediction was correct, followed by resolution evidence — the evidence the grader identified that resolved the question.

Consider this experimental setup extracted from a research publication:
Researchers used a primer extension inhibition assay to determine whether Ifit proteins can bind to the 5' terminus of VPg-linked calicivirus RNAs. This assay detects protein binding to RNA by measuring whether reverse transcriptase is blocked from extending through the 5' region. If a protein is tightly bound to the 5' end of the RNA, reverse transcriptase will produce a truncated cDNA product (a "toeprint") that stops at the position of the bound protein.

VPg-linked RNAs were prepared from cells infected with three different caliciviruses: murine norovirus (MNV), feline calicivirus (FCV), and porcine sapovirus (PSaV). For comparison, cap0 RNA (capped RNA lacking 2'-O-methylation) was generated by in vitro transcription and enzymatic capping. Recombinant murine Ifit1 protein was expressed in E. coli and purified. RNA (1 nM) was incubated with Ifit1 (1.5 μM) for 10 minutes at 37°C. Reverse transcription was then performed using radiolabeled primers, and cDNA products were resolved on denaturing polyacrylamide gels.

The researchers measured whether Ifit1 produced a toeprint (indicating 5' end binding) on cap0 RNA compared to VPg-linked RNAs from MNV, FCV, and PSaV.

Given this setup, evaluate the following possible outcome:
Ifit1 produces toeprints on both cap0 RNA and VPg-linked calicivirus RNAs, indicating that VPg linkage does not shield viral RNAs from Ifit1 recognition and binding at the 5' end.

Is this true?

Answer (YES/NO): NO